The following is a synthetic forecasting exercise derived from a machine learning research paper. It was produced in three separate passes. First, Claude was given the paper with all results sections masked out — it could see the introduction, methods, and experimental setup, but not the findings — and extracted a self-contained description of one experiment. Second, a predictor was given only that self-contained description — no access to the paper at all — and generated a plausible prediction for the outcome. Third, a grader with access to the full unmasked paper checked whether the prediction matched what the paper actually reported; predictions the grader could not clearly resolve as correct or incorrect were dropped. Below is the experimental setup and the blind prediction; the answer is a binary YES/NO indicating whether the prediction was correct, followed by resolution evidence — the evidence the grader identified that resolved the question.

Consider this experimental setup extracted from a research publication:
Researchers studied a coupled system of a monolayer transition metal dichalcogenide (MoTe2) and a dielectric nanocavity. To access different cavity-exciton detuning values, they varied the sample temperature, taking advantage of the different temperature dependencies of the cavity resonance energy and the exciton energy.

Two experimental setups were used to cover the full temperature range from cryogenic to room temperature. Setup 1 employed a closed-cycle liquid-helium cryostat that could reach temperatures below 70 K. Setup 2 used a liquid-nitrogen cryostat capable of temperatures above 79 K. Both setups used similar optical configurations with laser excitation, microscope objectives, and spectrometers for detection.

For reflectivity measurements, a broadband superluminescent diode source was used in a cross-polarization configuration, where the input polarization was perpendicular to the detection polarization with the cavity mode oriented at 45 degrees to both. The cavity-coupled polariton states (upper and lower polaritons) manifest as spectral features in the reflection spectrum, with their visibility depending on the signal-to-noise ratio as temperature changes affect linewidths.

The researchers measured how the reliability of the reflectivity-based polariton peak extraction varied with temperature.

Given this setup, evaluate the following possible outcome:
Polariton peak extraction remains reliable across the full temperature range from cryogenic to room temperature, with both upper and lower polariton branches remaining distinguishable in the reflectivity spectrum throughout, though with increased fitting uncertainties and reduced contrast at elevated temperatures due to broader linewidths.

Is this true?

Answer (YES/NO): NO